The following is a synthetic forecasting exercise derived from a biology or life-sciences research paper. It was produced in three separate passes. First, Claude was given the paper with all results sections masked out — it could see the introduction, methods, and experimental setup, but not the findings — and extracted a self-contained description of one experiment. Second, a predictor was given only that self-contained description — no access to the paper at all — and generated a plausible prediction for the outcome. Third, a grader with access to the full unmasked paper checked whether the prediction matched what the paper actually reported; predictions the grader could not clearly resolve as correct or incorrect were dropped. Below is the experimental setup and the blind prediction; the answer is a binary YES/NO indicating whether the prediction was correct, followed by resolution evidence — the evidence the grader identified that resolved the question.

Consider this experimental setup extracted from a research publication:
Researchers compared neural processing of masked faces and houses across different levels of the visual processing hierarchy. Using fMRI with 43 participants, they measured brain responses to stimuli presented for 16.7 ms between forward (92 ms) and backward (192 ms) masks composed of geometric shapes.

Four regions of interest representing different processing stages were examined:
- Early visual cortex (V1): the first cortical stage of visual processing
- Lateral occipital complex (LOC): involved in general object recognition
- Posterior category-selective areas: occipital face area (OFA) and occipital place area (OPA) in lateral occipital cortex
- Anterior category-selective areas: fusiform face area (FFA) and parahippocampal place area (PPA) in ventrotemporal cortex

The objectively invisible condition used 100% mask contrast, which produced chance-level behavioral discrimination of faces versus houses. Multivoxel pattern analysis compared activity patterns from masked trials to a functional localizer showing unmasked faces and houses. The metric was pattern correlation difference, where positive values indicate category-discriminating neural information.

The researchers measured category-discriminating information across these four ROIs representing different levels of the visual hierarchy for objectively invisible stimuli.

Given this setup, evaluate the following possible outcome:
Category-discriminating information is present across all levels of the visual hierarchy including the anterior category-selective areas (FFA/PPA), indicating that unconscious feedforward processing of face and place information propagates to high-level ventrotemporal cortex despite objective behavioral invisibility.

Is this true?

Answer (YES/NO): NO